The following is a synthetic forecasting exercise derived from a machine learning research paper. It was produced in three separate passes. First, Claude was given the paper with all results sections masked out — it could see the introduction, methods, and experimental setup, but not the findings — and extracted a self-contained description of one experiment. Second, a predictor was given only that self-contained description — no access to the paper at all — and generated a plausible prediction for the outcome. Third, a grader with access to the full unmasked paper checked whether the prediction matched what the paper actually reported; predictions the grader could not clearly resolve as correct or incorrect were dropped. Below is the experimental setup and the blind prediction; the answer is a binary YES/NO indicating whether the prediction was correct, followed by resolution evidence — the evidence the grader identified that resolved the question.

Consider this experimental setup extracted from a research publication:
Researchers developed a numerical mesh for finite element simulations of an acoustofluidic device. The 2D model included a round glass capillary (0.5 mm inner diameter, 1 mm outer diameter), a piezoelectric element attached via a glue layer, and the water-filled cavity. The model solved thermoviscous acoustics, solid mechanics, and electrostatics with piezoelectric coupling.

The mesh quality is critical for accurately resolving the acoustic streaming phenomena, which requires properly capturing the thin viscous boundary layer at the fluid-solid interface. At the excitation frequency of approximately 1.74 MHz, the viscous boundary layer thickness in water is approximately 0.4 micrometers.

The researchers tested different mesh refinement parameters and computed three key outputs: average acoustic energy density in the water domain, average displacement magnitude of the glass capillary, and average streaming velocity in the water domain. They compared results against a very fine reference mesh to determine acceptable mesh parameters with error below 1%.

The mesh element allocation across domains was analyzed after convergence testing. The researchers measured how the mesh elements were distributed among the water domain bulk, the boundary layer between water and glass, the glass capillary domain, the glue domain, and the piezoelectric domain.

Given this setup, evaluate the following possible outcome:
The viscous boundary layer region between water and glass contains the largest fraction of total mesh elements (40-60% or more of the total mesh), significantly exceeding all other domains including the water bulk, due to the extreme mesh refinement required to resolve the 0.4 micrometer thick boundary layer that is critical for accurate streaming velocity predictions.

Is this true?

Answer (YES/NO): YES